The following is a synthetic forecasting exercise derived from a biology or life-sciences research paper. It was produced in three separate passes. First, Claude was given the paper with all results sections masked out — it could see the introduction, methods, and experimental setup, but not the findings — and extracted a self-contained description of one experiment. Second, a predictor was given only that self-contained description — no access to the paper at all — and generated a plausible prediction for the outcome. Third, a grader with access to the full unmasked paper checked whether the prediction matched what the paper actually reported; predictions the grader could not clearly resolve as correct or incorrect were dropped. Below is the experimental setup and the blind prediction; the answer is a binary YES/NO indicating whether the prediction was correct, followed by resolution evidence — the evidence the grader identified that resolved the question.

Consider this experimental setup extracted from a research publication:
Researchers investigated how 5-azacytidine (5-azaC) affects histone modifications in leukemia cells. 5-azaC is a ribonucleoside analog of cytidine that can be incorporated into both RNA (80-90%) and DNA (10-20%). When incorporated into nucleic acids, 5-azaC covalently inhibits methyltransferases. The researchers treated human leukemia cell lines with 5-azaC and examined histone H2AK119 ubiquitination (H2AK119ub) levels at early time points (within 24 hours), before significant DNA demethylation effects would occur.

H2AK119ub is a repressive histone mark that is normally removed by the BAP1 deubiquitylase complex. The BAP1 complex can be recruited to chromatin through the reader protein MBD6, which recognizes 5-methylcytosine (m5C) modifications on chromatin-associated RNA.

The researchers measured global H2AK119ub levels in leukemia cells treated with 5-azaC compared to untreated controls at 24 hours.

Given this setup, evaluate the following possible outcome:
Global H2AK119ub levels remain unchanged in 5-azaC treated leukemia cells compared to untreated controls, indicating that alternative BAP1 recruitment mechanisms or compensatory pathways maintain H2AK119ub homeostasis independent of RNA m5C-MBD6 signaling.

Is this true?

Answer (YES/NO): NO